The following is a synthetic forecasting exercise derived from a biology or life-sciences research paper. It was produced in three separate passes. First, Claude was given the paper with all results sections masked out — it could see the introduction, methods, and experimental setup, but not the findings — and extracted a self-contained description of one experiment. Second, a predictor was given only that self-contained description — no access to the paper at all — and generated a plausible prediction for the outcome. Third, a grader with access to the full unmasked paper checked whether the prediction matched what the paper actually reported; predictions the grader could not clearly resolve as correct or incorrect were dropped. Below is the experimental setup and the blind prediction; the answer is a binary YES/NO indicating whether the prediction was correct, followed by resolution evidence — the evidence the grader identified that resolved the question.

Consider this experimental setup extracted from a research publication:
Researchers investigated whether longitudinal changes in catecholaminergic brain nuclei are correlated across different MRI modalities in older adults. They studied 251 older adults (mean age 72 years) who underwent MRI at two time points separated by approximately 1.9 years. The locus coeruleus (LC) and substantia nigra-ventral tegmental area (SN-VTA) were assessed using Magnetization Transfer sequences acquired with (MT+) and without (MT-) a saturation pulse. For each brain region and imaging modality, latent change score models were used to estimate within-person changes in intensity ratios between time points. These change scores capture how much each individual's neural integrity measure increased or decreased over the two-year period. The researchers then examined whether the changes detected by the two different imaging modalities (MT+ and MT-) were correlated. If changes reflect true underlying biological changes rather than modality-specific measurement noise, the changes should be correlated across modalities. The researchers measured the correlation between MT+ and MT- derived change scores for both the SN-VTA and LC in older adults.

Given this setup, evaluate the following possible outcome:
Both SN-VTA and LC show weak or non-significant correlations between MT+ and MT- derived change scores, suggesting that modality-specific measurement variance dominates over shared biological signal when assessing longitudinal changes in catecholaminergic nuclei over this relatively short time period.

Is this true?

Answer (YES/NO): NO